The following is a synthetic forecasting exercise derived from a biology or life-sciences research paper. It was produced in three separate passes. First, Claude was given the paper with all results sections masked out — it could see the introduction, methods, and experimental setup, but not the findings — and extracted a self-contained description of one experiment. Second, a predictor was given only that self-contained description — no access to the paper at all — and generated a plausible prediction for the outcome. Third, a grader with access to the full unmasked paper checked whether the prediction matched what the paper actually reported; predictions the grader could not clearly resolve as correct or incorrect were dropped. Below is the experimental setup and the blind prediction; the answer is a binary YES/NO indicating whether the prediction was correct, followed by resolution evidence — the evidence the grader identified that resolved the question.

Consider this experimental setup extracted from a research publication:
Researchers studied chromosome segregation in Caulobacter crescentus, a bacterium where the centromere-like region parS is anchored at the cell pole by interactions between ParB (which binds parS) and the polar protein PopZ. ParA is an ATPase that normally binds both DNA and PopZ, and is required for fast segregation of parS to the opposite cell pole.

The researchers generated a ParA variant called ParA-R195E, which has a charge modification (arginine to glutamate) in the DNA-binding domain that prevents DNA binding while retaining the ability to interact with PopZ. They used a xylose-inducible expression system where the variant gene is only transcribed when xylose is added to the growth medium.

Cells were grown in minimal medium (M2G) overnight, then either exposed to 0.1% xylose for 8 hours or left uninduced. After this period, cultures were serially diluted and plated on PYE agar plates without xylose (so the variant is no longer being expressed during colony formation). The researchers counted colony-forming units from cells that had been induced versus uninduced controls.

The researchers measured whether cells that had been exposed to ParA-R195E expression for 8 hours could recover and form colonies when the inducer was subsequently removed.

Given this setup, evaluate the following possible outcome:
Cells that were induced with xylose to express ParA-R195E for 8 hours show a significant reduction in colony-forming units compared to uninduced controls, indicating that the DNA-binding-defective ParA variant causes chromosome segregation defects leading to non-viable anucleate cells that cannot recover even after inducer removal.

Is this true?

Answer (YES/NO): YES